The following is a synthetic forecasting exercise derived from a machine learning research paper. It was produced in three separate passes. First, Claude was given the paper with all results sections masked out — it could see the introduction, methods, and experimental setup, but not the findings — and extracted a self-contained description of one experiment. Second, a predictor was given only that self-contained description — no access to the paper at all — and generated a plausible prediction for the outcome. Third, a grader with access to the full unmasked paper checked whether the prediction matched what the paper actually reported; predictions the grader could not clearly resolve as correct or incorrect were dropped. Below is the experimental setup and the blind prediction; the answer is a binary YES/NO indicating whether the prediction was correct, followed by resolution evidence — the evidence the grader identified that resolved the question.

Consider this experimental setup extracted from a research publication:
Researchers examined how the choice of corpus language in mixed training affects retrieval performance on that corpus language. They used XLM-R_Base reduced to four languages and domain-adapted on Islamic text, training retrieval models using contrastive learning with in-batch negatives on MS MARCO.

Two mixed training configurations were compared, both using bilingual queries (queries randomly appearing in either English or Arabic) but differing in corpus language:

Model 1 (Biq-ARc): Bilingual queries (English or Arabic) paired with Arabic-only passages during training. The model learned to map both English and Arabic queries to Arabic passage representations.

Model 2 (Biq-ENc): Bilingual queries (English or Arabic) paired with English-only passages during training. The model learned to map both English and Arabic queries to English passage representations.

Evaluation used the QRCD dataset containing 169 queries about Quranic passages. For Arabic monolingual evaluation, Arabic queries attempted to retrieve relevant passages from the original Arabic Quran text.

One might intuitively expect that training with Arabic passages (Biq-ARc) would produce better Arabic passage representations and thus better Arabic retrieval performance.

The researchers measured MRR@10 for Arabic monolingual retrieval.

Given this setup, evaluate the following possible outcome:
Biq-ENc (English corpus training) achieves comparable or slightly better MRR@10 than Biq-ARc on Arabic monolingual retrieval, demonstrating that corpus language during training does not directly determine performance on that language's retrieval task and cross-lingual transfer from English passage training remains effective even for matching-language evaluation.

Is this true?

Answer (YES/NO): NO